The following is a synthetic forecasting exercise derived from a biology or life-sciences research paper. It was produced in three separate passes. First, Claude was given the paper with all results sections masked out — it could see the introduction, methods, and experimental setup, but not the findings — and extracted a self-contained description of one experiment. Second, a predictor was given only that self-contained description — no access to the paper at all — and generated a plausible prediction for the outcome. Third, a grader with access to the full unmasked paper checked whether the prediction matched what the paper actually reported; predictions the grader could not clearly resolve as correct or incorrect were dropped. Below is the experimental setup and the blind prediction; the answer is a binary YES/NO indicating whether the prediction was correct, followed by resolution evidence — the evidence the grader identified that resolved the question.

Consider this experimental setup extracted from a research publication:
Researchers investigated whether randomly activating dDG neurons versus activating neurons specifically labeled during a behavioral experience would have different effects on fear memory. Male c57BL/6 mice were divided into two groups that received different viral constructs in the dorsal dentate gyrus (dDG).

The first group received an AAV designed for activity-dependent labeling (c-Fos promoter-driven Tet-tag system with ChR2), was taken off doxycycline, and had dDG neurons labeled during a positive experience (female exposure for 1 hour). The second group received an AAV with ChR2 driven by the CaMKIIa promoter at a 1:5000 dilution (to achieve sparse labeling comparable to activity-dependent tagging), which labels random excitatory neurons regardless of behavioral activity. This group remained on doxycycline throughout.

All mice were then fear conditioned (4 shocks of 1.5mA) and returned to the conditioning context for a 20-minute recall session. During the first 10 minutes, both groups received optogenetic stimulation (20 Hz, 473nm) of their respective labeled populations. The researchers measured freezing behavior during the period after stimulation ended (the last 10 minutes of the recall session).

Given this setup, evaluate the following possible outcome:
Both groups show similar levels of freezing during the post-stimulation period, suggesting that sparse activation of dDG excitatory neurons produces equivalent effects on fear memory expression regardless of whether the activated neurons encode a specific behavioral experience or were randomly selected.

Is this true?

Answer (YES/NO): NO